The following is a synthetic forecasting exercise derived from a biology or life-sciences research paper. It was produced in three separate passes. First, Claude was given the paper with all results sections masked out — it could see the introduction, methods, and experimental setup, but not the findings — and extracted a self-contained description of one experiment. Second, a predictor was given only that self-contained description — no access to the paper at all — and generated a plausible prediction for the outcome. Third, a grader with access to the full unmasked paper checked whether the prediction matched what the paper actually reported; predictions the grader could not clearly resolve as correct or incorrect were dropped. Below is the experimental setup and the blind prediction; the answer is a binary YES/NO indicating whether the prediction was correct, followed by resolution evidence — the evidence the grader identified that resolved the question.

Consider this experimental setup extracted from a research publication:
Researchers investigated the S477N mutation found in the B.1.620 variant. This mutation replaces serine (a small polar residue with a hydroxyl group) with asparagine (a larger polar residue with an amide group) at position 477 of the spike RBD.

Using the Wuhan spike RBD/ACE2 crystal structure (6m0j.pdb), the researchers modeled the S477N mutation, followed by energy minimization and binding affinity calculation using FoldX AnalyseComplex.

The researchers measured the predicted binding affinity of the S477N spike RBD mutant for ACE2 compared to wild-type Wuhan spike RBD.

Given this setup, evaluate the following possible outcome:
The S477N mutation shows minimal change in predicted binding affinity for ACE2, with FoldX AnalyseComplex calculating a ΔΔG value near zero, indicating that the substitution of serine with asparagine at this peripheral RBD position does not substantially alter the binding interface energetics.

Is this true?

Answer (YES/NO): NO